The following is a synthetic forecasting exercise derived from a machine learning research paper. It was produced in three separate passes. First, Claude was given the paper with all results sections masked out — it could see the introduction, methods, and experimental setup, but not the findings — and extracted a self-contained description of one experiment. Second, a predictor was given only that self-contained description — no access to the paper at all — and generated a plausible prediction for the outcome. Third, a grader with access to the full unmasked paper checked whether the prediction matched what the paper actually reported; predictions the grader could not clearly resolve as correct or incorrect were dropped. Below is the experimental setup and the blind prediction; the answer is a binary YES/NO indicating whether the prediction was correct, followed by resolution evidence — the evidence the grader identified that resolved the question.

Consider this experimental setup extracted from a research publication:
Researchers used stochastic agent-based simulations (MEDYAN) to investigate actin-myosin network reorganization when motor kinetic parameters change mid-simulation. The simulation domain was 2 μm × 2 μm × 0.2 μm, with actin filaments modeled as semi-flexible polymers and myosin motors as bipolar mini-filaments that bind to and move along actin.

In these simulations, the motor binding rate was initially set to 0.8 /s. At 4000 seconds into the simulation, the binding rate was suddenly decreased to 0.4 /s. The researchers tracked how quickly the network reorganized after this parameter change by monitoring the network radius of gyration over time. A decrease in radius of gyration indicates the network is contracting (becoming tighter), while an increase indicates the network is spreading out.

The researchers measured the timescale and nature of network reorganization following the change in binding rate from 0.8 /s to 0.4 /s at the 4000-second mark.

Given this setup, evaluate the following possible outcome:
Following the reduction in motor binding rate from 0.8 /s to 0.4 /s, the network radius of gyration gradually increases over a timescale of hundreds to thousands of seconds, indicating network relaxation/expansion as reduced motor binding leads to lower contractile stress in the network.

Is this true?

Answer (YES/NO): NO